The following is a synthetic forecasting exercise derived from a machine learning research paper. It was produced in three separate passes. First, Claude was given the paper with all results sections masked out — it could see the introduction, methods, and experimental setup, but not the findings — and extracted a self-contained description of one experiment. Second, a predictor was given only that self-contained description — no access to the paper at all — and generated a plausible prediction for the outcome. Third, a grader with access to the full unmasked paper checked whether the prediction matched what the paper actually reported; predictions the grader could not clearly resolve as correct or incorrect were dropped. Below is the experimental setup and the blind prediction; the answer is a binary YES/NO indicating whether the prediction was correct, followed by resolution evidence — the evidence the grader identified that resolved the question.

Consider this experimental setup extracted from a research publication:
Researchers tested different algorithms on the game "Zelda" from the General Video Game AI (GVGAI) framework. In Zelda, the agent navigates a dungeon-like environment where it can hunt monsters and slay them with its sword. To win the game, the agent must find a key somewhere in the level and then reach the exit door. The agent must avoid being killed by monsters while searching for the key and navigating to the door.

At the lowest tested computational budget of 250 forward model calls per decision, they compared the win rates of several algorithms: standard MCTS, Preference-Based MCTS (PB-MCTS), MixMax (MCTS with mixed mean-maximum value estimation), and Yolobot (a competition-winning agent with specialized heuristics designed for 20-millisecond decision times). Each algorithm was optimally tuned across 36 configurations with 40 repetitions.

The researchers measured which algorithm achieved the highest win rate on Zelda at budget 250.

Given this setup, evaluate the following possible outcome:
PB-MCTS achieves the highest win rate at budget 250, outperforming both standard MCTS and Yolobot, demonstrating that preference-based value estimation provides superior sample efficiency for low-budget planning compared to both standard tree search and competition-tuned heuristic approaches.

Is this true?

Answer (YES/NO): NO